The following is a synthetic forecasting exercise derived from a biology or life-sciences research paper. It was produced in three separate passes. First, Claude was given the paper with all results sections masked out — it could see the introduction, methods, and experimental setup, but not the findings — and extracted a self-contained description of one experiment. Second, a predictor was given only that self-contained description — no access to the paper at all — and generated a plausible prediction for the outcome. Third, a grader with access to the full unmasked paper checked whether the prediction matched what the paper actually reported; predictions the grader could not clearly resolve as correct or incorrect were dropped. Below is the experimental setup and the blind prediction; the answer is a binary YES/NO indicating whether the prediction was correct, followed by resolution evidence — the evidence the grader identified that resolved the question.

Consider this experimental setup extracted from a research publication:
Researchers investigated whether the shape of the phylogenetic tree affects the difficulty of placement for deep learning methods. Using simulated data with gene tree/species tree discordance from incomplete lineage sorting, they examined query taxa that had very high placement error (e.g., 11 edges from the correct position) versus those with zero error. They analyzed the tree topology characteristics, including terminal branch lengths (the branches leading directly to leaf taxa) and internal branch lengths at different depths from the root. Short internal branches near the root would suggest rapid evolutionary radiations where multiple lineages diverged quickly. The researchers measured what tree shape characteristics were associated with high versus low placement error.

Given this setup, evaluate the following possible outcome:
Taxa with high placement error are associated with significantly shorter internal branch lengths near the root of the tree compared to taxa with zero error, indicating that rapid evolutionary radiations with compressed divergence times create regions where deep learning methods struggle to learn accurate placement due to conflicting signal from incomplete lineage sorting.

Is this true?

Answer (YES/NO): YES